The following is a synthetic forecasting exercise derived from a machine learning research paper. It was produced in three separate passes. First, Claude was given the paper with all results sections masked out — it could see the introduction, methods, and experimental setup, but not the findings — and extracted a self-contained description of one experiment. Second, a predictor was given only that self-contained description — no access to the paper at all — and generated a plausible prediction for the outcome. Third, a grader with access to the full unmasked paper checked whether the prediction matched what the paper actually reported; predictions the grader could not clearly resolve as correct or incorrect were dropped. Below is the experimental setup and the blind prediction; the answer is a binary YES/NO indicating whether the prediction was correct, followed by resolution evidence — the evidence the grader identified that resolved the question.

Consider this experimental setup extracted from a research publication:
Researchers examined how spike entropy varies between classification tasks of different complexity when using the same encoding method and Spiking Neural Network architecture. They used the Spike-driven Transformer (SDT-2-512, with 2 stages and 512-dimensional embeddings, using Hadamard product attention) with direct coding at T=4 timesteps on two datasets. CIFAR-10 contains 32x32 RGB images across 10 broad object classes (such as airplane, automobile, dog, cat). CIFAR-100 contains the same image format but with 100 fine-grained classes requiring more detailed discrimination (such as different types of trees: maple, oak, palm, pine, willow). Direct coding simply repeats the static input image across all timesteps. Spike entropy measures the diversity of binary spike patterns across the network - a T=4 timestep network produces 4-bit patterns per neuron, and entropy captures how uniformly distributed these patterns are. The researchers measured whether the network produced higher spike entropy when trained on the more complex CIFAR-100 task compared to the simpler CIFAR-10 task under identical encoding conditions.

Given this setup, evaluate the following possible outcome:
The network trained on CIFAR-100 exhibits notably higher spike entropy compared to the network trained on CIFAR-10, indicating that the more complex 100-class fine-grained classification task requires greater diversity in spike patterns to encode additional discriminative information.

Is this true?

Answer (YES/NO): YES